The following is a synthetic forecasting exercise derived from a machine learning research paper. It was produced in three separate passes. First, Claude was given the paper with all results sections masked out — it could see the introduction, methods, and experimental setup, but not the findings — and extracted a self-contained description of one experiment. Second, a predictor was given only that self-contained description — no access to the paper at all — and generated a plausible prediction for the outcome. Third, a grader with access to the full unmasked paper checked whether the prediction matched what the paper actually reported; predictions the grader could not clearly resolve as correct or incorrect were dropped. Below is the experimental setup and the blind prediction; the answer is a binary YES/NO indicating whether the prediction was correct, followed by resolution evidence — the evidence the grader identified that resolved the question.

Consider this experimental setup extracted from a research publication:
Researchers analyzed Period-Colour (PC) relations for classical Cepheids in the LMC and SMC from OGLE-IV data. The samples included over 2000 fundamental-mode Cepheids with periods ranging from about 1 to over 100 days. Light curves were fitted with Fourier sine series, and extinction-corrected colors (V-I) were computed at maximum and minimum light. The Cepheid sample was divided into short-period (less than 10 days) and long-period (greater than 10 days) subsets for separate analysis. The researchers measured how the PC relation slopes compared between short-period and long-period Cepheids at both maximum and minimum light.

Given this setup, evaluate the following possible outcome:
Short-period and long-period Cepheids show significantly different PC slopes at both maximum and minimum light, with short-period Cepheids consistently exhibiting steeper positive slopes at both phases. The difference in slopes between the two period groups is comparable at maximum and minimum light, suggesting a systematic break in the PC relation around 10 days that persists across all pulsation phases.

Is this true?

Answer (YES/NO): NO